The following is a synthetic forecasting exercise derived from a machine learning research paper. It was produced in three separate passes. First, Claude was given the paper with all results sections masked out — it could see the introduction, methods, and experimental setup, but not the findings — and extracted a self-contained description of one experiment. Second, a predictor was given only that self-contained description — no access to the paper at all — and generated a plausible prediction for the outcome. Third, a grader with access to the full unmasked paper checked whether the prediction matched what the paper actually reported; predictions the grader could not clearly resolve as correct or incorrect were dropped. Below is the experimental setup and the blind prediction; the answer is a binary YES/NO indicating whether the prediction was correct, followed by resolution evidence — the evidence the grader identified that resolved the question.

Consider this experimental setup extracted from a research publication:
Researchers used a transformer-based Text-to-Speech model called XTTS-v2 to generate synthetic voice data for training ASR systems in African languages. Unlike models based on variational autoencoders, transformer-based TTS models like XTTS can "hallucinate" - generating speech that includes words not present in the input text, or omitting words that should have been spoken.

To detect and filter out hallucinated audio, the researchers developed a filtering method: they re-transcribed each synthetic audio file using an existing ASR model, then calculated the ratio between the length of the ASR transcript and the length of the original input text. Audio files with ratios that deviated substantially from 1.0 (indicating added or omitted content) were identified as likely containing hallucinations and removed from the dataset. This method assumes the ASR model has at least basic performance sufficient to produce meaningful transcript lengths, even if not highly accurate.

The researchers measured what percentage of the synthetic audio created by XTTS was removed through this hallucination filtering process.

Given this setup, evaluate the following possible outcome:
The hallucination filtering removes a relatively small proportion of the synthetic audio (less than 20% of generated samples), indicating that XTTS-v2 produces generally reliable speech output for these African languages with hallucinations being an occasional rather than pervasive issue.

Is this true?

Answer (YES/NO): NO